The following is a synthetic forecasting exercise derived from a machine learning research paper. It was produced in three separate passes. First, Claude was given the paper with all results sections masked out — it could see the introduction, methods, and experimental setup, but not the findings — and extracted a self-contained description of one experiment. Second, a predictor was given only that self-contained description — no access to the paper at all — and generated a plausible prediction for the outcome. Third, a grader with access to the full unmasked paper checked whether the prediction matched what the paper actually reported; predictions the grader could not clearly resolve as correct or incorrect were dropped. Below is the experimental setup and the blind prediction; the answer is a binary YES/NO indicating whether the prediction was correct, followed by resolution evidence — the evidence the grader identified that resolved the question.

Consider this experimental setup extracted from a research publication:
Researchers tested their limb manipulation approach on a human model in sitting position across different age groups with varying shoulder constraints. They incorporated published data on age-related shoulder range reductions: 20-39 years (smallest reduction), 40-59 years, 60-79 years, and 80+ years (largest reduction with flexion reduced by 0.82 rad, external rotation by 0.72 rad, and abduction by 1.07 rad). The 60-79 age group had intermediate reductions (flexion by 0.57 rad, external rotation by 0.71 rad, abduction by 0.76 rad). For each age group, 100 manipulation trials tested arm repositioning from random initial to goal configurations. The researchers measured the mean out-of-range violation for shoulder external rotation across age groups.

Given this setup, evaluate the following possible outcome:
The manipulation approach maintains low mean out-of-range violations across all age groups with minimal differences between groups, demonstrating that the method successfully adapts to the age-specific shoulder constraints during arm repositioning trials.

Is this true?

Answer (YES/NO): YES